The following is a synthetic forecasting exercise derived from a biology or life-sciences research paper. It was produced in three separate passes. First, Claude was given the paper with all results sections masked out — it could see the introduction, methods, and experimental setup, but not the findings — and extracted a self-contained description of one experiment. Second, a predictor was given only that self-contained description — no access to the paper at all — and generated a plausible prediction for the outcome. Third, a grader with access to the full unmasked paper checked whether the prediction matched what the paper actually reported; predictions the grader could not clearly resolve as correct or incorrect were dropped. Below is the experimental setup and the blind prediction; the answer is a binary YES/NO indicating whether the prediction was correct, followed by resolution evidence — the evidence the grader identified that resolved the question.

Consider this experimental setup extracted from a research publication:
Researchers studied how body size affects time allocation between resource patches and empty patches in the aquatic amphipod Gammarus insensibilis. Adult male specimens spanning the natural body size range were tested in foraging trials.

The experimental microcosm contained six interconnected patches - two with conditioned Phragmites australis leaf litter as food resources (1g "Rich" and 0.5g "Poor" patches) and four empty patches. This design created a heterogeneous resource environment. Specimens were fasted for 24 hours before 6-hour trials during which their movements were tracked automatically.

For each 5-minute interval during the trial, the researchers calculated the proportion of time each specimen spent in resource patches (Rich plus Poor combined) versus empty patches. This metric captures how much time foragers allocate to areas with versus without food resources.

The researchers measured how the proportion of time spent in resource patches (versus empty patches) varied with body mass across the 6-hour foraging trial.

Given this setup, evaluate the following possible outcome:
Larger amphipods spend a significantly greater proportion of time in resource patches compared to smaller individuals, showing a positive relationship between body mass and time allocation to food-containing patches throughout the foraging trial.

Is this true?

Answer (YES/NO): NO